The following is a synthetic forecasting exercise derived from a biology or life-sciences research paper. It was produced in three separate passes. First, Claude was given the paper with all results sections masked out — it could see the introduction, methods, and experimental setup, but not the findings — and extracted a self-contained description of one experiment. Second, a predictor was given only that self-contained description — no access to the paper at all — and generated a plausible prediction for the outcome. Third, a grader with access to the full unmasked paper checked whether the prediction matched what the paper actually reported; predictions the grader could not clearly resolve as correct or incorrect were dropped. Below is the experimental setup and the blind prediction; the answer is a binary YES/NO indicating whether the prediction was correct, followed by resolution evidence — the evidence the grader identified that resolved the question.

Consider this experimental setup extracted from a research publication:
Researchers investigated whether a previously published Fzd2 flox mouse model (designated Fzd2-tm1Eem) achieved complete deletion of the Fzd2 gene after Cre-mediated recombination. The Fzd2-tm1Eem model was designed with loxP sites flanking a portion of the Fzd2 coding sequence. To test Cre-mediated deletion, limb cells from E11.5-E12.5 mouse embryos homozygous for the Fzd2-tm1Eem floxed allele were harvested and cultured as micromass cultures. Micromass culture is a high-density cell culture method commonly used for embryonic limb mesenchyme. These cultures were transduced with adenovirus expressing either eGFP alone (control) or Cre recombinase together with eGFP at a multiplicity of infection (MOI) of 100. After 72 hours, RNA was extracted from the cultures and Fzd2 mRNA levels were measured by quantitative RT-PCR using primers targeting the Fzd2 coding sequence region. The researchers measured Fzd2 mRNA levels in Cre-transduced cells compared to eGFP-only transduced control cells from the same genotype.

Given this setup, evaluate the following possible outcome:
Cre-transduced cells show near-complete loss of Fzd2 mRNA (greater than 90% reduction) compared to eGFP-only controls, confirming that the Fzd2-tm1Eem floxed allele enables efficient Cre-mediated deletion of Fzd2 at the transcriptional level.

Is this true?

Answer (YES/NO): NO